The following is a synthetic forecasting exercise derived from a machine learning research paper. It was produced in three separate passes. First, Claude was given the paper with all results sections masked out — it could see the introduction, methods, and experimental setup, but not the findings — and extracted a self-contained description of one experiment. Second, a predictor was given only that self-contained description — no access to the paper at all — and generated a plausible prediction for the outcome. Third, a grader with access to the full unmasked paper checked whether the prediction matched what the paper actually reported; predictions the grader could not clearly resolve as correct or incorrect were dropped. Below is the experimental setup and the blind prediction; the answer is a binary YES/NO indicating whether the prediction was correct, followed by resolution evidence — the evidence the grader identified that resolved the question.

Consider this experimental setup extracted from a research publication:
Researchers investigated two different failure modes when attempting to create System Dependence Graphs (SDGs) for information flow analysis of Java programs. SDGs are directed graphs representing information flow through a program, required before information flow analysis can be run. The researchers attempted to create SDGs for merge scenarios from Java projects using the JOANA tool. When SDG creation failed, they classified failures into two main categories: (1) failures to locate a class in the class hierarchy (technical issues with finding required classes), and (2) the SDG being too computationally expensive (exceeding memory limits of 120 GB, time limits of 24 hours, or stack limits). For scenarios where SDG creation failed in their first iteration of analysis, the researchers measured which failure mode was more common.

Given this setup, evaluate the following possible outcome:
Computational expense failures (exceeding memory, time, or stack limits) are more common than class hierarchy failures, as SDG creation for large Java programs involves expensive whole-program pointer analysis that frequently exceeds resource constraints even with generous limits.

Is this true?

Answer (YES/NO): NO